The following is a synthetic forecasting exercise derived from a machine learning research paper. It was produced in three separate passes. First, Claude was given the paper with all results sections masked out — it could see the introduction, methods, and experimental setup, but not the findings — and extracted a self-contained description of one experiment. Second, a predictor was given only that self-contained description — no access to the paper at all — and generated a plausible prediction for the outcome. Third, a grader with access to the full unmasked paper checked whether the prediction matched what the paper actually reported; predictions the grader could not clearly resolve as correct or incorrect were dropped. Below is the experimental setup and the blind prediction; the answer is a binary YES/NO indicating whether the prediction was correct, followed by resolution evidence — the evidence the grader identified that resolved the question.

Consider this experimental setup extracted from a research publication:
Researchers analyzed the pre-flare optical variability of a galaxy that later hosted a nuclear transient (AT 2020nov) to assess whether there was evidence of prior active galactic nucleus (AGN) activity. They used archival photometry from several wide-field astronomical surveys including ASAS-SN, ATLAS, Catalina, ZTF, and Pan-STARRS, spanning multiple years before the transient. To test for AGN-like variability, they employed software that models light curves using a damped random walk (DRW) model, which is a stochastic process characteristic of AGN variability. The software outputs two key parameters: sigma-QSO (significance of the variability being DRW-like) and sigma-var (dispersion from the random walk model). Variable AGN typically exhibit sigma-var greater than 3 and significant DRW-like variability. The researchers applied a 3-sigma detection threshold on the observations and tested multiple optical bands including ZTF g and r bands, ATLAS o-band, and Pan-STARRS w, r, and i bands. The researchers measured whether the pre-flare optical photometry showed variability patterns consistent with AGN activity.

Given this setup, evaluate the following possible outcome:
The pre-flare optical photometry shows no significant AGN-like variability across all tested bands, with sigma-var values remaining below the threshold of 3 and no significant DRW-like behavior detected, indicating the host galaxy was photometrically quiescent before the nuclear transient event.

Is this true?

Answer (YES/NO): NO